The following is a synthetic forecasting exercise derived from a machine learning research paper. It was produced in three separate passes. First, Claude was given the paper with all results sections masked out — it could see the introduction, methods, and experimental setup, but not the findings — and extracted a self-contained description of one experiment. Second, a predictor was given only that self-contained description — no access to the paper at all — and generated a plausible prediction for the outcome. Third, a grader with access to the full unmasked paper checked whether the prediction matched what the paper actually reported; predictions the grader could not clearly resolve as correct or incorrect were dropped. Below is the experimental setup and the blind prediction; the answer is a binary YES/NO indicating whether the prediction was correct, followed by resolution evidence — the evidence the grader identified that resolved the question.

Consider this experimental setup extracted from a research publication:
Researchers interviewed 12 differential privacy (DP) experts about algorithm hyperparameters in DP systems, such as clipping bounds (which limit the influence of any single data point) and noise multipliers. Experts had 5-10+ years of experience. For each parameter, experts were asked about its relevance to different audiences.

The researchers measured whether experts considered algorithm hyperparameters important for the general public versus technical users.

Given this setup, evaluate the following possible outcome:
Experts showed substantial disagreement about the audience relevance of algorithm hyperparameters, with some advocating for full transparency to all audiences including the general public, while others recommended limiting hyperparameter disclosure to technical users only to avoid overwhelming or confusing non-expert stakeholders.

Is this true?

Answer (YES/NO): NO